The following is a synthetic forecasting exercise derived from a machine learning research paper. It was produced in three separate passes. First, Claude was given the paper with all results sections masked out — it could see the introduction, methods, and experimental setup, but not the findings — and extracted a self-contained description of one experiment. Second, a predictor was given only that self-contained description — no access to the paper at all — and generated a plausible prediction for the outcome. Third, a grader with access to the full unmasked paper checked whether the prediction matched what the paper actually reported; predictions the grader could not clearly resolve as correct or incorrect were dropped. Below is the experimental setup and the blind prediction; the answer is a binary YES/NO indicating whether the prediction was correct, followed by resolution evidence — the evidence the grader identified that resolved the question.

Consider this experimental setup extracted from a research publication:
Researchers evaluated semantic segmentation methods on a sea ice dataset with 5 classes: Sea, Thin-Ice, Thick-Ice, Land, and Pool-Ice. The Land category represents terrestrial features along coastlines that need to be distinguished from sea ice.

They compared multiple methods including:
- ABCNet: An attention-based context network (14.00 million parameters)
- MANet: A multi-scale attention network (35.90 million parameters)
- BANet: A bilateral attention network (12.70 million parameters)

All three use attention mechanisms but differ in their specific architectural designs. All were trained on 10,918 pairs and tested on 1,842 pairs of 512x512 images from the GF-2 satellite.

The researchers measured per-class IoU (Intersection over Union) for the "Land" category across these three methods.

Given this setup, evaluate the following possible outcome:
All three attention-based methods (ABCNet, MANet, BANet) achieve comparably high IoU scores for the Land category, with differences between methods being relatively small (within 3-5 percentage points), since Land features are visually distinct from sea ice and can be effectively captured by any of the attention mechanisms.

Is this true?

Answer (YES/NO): YES